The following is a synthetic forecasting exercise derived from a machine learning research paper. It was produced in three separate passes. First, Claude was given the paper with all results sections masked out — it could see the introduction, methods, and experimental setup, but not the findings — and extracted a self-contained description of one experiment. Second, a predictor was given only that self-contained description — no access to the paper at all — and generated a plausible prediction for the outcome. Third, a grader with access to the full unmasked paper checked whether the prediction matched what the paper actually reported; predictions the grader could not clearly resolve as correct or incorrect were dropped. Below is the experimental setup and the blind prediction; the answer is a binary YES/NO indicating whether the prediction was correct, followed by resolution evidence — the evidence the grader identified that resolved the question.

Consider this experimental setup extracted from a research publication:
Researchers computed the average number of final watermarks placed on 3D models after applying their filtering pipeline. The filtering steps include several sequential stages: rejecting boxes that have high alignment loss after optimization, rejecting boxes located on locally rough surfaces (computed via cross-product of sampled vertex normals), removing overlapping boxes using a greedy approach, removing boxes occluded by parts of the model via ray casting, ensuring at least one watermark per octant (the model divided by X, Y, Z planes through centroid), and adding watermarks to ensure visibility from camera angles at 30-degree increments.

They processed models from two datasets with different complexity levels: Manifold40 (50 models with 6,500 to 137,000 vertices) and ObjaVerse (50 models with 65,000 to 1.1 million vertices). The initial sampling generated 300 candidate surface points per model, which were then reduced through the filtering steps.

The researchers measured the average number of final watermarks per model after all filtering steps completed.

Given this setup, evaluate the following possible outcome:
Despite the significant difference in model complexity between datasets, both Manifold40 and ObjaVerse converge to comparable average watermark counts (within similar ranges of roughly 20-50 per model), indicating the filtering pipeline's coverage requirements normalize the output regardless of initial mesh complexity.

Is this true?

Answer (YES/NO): NO